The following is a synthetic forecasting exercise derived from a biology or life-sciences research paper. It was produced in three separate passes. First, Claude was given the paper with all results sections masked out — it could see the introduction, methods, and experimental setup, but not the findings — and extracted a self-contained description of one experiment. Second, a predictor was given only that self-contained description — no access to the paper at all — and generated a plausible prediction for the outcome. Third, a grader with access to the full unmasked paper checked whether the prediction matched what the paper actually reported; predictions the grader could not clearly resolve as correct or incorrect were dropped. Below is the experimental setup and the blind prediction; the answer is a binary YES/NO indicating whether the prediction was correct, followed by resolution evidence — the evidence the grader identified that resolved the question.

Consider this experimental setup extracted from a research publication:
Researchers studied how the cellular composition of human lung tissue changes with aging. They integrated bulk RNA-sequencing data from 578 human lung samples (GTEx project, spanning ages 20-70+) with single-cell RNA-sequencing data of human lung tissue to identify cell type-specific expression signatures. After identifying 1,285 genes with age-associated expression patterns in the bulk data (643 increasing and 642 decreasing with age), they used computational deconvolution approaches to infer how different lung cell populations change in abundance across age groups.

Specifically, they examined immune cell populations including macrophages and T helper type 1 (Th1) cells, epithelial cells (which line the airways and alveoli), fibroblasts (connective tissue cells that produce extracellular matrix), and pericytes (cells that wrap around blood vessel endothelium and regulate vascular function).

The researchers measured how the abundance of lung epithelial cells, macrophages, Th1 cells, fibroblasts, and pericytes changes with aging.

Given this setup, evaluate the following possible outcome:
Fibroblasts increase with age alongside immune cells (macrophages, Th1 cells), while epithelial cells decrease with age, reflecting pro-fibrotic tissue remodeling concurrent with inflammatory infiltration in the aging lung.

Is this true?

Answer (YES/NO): NO